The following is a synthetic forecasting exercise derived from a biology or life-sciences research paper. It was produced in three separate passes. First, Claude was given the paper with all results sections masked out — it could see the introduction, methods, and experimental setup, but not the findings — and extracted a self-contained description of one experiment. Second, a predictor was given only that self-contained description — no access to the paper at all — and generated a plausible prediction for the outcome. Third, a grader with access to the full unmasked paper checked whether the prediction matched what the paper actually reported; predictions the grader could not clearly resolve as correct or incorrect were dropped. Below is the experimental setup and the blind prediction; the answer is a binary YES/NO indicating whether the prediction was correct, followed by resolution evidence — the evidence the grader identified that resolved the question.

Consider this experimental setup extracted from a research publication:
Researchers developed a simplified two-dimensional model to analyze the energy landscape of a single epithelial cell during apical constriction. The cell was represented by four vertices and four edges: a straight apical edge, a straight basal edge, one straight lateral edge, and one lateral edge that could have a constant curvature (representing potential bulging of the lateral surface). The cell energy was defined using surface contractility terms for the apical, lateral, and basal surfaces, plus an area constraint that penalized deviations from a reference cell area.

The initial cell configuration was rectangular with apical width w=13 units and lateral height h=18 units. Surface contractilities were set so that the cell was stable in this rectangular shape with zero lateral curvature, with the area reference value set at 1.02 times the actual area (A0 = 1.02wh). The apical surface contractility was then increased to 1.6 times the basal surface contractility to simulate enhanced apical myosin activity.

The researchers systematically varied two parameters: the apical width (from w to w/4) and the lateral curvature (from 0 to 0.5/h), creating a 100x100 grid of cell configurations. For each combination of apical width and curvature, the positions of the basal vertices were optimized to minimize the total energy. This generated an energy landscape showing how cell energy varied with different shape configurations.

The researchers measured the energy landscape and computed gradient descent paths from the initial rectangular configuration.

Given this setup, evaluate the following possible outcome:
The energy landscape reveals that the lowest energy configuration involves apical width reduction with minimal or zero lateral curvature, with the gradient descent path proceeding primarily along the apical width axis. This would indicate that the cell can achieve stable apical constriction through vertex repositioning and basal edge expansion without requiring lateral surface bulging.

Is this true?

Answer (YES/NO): NO